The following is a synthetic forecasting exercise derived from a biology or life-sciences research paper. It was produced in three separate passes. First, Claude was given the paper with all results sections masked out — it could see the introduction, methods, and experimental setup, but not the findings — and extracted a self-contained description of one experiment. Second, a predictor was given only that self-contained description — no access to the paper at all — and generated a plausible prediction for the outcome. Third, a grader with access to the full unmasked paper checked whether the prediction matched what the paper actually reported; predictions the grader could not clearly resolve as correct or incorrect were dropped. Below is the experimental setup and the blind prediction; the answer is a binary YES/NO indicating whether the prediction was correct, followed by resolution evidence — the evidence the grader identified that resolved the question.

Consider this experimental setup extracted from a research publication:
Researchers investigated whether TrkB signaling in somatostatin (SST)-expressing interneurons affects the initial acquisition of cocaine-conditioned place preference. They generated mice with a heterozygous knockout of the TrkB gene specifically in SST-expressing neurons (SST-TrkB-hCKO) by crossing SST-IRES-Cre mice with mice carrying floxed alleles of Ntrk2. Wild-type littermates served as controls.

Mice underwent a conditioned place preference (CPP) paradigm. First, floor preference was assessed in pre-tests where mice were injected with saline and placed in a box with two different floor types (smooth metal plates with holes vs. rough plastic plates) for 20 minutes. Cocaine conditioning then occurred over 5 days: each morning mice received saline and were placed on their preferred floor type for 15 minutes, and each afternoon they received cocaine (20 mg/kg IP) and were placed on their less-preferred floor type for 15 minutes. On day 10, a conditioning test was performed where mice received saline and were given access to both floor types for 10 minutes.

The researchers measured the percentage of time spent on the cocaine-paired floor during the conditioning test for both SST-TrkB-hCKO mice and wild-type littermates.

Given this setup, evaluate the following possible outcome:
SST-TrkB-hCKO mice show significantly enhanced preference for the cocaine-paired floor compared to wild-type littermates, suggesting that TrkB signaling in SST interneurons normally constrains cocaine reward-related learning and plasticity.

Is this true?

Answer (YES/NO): NO